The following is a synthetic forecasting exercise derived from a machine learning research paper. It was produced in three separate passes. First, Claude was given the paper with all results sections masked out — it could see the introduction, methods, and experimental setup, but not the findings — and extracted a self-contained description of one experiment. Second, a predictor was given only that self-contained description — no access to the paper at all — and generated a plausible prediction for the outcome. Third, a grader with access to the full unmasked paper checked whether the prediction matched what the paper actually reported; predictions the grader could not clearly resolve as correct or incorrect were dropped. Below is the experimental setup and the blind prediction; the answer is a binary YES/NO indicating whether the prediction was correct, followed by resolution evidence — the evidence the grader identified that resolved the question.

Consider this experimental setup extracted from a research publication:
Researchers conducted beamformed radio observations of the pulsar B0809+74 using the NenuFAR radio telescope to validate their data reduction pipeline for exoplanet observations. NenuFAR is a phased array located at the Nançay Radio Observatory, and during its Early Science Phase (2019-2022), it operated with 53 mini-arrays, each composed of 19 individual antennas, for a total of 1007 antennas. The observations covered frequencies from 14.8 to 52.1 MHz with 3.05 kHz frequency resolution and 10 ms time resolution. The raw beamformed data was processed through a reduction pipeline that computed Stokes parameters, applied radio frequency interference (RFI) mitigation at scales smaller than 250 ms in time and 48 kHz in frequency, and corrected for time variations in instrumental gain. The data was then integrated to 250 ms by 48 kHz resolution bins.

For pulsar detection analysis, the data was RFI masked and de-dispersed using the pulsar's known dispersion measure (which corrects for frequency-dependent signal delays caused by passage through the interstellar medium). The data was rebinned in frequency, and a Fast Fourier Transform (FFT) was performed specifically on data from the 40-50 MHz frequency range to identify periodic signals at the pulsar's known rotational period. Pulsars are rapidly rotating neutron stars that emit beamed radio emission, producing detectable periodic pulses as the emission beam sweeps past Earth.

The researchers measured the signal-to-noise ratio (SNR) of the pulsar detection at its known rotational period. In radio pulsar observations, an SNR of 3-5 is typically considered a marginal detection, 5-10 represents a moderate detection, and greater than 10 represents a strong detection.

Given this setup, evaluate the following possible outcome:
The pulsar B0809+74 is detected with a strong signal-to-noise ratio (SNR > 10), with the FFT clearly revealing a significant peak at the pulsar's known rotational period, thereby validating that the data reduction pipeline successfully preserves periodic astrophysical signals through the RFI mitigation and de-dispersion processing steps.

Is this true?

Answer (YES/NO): NO